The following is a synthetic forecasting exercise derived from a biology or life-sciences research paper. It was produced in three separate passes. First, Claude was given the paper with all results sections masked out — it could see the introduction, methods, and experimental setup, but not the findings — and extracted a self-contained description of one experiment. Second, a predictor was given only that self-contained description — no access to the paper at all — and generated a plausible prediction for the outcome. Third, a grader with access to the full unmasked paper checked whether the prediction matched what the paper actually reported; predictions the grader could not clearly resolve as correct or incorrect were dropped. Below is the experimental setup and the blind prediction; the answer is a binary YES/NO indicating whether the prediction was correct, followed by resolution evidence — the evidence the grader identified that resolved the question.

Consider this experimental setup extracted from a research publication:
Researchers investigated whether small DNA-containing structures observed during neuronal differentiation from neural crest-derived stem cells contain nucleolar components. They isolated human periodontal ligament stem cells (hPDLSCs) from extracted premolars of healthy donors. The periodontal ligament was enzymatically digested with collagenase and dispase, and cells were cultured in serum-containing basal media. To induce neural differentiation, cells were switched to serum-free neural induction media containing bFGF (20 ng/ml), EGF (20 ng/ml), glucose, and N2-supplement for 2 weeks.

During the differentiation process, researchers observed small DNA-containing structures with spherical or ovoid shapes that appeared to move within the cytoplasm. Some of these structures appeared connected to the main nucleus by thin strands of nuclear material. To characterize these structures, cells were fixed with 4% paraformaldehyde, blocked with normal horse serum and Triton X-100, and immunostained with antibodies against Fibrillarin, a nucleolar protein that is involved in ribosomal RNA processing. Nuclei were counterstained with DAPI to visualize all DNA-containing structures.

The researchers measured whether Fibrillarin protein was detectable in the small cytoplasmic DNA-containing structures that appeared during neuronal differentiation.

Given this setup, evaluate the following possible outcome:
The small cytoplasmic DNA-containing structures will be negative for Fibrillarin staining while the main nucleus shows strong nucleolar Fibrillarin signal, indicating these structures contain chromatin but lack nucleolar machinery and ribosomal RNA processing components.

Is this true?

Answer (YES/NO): NO